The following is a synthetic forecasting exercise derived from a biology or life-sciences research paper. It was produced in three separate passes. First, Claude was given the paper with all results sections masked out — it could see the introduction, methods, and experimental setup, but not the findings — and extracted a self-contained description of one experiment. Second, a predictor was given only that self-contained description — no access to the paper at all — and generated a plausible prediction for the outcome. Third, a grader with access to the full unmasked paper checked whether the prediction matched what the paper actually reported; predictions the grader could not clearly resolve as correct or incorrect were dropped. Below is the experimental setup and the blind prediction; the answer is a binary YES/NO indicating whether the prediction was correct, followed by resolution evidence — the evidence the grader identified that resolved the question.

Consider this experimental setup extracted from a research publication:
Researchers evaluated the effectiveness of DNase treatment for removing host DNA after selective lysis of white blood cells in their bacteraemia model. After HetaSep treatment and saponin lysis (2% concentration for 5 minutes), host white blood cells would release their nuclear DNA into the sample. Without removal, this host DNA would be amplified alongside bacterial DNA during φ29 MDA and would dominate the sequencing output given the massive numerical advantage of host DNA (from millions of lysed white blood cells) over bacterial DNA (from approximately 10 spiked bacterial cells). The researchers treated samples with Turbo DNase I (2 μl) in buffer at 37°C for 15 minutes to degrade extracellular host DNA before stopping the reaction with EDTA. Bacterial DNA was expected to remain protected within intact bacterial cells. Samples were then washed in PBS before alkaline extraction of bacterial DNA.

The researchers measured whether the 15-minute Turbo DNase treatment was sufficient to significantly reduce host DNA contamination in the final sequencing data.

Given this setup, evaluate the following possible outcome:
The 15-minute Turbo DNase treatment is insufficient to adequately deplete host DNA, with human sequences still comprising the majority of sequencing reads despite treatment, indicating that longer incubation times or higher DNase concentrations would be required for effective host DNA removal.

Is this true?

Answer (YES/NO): NO